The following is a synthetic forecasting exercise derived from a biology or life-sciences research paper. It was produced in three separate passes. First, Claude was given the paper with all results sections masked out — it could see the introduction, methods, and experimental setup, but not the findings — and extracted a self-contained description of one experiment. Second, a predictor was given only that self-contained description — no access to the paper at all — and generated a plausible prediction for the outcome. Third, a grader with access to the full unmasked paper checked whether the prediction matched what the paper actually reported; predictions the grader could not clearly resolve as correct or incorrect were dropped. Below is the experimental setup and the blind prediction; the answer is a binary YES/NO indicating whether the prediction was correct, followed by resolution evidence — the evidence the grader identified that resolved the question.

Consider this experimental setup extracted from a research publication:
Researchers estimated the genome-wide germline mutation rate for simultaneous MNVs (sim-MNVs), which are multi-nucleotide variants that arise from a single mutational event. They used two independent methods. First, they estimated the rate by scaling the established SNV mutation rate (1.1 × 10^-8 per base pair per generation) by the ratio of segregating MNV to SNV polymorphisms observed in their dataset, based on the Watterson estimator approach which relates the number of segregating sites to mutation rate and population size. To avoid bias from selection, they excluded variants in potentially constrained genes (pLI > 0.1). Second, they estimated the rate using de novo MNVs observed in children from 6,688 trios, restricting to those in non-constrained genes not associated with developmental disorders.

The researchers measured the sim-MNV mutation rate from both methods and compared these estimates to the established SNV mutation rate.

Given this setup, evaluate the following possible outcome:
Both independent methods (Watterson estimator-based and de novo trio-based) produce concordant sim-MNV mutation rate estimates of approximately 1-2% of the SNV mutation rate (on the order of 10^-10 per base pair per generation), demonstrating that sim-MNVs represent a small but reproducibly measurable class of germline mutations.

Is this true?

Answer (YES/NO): YES